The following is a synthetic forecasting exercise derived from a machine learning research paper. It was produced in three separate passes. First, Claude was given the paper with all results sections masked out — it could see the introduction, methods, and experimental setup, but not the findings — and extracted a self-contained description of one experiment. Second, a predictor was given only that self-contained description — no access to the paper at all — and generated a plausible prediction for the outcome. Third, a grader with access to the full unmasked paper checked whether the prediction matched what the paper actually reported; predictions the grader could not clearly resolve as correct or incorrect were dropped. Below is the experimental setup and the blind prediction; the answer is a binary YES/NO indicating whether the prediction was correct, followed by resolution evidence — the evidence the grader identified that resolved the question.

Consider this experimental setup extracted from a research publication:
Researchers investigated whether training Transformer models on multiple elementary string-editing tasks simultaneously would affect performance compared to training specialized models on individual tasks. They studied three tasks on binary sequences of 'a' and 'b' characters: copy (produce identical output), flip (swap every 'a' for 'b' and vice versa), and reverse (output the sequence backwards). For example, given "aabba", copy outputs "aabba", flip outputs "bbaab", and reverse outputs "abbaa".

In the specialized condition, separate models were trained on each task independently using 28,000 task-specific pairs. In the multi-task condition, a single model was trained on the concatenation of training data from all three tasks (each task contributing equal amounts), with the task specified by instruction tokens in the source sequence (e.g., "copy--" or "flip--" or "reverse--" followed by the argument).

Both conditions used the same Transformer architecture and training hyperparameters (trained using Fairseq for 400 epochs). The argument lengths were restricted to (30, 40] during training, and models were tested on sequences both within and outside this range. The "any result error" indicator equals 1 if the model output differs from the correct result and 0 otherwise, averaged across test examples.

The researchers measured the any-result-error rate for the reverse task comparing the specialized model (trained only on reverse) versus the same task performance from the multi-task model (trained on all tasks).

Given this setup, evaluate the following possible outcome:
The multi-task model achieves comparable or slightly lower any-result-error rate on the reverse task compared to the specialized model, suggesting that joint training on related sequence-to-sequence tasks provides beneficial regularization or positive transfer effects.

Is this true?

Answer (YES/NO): NO